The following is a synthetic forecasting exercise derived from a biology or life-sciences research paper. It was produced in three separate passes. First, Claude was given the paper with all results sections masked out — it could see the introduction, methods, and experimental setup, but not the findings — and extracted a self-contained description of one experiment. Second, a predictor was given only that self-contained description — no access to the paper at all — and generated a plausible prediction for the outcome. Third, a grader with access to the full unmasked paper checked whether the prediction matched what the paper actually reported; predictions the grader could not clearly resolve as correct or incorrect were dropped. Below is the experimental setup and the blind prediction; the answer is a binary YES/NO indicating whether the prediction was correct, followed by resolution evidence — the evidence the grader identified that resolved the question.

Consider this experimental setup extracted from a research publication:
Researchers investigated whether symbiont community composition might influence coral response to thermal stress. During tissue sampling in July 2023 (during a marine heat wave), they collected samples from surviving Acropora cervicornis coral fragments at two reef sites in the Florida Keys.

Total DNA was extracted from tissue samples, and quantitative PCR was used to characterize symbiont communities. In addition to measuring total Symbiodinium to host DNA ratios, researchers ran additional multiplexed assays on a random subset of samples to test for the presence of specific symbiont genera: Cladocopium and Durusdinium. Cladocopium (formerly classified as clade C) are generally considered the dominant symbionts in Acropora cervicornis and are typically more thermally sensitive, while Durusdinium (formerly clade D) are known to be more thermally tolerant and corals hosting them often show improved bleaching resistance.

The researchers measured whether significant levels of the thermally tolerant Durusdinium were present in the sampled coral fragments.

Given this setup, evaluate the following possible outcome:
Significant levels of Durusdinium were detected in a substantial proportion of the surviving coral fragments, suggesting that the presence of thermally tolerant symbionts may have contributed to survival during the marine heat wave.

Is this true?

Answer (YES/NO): NO